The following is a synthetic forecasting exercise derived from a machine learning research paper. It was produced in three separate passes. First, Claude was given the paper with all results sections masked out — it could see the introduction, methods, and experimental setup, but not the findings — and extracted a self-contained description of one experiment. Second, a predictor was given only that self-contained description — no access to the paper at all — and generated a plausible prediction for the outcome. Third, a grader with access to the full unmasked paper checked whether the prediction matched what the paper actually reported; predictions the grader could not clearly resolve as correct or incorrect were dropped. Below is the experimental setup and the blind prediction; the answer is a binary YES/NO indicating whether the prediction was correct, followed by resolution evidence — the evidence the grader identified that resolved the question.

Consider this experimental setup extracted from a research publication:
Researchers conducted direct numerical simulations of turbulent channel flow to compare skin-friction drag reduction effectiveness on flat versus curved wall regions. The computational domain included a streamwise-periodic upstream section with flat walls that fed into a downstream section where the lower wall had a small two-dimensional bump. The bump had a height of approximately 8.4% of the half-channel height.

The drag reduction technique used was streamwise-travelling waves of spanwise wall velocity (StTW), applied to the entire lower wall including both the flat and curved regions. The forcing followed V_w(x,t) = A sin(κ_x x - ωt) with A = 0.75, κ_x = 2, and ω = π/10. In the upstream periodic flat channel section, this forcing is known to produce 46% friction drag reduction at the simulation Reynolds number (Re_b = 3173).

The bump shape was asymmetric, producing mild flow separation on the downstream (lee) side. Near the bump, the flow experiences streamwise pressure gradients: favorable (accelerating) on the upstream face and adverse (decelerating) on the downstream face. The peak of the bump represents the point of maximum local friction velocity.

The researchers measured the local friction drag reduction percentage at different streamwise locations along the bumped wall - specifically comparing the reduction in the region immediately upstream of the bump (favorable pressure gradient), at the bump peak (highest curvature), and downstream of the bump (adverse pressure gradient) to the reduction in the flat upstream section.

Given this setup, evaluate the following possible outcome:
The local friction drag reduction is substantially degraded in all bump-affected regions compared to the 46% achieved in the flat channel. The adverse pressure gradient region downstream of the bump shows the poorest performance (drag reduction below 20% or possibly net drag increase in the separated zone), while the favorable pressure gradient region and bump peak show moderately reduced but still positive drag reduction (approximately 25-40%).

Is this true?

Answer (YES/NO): NO